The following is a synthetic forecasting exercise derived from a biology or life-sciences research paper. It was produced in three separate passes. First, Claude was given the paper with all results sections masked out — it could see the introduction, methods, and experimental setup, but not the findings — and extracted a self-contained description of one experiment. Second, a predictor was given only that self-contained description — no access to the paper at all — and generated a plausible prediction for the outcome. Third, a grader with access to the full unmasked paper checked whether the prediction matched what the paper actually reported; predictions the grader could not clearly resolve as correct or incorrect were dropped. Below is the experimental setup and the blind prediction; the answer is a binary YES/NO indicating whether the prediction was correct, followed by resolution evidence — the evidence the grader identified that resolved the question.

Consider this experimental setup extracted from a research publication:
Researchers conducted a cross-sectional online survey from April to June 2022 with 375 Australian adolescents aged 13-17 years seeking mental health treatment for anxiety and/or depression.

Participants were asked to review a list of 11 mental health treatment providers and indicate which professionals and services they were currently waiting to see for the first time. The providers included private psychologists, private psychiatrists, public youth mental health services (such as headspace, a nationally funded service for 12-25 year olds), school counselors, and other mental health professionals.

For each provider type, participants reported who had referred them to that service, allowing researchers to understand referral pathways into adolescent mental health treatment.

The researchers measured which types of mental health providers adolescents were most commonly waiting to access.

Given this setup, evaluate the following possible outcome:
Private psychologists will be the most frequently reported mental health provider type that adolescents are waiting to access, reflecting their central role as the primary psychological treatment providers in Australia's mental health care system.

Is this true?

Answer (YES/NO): YES